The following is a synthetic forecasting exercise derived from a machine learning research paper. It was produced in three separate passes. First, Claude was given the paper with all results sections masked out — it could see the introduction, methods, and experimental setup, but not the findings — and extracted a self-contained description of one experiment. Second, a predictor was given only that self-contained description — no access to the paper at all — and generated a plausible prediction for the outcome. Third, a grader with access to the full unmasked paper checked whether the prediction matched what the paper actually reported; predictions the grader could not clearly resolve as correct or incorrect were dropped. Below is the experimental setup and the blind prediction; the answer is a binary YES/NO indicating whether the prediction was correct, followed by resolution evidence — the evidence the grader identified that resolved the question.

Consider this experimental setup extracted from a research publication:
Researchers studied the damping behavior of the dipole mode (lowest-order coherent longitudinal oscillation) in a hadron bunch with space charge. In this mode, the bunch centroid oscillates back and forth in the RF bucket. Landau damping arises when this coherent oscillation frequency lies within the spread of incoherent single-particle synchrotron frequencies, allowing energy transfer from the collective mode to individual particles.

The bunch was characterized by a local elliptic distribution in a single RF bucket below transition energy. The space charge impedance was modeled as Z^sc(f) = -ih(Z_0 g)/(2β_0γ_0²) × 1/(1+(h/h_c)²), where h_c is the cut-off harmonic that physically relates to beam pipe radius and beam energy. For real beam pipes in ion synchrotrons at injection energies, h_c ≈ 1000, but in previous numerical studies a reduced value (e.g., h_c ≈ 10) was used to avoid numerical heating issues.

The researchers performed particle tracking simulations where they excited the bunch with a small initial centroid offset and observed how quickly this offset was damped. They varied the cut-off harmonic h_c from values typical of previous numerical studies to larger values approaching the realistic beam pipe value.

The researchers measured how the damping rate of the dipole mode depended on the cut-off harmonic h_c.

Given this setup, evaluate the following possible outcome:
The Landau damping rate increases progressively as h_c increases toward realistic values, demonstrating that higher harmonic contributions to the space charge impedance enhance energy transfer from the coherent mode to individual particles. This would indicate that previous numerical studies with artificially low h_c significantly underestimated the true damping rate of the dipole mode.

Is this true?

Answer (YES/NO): NO